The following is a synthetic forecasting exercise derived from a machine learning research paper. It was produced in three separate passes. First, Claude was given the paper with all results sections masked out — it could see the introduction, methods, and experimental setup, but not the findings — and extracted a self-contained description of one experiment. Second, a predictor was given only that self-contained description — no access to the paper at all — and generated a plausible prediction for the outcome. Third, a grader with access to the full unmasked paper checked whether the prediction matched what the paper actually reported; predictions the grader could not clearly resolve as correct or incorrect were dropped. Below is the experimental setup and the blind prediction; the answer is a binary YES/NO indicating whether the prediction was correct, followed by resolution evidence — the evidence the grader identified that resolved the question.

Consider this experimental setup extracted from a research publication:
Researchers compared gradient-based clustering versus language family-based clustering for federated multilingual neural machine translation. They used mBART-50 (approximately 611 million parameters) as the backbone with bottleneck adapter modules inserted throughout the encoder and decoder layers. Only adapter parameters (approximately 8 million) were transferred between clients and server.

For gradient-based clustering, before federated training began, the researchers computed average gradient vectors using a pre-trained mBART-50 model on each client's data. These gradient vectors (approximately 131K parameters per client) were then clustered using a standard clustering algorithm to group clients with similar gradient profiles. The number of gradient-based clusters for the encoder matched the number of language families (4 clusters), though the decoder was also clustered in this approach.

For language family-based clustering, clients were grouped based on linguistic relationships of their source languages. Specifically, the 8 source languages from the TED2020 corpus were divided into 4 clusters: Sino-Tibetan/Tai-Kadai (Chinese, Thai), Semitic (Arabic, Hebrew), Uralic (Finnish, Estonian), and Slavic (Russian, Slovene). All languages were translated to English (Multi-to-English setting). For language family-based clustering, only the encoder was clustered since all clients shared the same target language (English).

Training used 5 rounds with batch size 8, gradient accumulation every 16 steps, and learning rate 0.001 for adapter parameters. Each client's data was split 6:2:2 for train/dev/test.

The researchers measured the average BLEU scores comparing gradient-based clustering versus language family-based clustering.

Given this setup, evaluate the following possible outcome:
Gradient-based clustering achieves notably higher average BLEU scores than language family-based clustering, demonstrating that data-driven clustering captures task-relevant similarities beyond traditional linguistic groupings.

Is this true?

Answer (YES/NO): NO